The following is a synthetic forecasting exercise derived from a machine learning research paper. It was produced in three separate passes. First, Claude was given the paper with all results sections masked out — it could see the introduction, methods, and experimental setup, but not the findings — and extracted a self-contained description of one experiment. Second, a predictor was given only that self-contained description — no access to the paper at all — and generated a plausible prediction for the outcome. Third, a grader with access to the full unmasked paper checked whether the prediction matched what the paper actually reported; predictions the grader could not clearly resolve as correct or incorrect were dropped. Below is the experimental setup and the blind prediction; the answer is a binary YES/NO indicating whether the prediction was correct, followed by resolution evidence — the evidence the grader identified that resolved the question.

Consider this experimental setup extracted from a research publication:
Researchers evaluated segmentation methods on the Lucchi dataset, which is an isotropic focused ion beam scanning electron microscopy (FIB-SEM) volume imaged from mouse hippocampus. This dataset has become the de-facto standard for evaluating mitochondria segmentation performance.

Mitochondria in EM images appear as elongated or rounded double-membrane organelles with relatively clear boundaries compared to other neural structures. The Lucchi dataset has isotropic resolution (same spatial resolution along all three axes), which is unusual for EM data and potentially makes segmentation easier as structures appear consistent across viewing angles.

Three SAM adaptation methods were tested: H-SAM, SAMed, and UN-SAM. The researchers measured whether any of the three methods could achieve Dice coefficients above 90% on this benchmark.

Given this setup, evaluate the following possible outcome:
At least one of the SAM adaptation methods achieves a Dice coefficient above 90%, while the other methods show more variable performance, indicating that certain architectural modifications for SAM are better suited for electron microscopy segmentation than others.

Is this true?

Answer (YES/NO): YES